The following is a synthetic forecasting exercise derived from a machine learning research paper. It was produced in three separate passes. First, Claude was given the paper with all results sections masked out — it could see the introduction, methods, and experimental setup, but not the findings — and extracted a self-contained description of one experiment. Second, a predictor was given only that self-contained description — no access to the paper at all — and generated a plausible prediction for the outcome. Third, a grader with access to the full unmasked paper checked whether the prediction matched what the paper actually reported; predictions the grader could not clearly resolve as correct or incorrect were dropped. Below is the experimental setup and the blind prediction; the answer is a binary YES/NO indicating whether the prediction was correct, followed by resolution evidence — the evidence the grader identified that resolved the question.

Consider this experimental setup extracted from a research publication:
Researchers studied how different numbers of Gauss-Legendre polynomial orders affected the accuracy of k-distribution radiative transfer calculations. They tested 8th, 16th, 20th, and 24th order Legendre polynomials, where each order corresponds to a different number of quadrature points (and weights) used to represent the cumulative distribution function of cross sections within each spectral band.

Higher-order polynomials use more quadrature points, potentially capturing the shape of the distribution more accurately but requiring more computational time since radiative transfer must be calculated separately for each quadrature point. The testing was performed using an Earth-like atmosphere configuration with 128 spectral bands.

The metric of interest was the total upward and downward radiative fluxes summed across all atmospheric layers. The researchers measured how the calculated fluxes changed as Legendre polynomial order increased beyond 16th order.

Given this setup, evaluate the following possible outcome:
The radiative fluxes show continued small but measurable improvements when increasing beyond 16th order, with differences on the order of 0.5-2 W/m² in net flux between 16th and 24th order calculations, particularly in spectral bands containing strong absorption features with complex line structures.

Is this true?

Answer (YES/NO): NO